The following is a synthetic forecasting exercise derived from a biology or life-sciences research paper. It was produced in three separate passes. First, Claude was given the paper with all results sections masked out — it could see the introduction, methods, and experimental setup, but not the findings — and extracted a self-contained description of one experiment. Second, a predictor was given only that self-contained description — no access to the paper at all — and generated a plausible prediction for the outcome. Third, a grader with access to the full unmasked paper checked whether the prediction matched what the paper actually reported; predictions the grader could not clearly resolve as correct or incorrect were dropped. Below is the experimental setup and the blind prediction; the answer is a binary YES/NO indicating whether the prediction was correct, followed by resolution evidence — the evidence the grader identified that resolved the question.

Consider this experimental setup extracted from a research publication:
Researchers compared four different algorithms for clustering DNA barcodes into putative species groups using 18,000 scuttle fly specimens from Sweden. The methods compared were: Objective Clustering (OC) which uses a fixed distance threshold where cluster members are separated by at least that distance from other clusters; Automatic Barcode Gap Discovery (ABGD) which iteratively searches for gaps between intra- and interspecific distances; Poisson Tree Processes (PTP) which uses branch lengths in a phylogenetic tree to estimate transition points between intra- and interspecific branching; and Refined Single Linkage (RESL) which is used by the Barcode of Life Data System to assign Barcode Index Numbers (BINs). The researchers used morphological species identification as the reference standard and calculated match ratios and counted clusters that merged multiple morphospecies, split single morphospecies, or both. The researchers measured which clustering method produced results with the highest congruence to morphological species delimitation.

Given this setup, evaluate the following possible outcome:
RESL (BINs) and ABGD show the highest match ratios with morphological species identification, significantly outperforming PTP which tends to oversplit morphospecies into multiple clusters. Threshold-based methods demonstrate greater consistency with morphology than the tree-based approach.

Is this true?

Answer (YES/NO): NO